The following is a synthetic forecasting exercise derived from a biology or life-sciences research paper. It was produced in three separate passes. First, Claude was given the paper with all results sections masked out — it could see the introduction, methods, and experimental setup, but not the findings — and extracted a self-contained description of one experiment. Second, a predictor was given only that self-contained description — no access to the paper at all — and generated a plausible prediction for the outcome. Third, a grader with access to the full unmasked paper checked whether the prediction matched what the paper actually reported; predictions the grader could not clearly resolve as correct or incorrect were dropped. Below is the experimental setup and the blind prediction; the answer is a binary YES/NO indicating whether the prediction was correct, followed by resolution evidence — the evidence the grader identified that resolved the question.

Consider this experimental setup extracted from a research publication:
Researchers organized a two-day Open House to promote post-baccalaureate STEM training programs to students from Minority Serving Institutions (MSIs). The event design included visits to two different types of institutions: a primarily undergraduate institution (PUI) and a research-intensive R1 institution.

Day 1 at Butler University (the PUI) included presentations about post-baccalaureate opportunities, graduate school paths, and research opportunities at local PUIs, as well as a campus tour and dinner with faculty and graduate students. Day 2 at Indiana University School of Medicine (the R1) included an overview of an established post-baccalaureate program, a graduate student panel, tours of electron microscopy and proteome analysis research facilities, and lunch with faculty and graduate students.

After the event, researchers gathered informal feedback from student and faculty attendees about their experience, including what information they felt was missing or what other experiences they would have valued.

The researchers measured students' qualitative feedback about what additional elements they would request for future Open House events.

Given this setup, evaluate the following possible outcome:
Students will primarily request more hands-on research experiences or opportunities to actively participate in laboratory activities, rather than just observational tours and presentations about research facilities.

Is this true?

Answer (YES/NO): NO